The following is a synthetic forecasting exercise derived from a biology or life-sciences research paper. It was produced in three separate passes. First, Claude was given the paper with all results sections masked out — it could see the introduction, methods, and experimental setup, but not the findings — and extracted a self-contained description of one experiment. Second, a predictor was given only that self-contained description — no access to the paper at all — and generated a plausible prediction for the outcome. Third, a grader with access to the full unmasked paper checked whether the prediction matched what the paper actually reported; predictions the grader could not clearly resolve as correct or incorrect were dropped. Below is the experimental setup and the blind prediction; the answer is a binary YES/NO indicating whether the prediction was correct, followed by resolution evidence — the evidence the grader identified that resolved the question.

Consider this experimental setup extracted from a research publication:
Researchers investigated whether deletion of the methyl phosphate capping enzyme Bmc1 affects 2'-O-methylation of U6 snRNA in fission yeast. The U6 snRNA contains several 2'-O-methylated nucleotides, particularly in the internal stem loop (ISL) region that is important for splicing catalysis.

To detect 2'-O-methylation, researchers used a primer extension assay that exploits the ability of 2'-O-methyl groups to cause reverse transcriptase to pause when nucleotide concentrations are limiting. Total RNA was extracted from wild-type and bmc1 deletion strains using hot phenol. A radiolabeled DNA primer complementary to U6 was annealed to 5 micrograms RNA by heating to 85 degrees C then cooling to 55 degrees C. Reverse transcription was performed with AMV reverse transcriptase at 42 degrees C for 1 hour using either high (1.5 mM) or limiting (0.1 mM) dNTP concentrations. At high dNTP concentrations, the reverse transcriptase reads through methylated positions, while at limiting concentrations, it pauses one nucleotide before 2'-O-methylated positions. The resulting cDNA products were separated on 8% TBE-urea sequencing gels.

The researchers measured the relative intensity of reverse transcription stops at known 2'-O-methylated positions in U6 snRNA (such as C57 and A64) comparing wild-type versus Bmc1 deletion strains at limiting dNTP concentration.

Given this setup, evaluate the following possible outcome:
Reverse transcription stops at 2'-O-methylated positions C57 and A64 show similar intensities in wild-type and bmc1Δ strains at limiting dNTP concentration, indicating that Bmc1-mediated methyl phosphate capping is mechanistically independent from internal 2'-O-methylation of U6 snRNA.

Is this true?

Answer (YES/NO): NO